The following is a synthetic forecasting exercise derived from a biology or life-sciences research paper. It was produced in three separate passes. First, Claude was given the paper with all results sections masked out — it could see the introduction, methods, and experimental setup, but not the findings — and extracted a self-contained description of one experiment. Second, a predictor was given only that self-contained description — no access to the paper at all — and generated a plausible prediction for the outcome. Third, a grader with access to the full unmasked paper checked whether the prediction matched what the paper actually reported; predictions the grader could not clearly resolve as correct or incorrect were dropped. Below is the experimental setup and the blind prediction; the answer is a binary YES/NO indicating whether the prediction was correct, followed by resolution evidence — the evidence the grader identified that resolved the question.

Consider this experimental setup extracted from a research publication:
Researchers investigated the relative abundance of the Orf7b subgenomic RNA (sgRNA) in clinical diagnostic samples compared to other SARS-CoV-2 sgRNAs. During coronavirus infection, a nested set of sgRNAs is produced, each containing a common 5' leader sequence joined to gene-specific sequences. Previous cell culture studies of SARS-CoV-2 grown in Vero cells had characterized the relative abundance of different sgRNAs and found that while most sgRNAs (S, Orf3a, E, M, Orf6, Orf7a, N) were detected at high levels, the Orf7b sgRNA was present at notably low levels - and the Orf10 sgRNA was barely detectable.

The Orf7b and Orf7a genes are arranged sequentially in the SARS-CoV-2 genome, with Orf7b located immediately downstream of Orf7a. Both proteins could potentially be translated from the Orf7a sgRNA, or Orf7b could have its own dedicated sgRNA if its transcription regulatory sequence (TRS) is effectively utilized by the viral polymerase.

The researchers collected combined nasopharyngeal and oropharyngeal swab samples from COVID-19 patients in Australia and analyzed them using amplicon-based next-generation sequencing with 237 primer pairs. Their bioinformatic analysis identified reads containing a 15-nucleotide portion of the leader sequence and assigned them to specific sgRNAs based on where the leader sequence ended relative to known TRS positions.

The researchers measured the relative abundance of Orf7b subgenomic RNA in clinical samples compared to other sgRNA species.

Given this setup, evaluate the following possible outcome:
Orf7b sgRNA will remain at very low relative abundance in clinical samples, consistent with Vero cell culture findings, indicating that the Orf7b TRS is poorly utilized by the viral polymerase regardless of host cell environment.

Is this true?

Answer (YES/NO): YES